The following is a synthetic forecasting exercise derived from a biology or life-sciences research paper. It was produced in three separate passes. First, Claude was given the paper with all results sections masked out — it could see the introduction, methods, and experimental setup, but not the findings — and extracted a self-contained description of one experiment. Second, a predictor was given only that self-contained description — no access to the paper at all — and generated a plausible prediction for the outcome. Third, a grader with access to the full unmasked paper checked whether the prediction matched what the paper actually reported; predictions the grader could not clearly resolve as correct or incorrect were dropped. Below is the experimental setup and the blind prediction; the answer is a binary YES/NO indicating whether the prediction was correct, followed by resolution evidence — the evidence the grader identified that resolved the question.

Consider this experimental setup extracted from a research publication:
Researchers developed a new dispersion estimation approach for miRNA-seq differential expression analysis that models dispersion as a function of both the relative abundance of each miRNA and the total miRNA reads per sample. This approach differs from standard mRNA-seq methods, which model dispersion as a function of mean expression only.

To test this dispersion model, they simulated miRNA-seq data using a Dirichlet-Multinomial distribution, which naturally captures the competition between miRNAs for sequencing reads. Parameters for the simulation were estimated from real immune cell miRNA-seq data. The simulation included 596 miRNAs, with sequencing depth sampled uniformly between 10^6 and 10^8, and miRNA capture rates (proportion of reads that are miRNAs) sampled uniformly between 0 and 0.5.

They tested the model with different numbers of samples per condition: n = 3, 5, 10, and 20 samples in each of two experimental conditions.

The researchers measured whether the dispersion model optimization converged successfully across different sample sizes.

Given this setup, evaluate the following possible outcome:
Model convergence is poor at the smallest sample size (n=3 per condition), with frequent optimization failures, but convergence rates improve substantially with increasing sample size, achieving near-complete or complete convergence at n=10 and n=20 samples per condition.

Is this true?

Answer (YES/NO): NO